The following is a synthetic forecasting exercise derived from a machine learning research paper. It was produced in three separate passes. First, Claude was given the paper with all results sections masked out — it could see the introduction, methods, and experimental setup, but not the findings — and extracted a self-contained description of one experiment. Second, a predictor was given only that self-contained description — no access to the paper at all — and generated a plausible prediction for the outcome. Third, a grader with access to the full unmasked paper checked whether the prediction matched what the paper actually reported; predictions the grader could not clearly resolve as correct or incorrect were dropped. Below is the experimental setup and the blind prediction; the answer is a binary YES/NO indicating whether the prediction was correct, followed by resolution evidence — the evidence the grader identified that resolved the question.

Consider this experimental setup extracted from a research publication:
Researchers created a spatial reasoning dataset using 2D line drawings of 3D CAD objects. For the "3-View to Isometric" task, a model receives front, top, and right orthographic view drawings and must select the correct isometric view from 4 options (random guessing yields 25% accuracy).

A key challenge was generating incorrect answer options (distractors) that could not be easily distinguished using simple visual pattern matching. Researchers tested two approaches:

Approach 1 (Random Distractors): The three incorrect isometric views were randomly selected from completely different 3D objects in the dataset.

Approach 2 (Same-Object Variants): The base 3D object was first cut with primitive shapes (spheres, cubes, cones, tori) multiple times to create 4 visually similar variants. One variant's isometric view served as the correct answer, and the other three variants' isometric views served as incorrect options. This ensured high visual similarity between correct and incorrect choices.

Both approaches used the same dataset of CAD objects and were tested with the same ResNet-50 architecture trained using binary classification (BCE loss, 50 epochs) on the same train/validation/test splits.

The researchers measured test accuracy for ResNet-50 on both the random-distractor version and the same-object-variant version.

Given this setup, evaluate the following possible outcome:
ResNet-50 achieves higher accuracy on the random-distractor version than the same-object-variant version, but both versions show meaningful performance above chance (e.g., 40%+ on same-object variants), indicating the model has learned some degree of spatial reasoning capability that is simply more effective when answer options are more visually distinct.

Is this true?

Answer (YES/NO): NO